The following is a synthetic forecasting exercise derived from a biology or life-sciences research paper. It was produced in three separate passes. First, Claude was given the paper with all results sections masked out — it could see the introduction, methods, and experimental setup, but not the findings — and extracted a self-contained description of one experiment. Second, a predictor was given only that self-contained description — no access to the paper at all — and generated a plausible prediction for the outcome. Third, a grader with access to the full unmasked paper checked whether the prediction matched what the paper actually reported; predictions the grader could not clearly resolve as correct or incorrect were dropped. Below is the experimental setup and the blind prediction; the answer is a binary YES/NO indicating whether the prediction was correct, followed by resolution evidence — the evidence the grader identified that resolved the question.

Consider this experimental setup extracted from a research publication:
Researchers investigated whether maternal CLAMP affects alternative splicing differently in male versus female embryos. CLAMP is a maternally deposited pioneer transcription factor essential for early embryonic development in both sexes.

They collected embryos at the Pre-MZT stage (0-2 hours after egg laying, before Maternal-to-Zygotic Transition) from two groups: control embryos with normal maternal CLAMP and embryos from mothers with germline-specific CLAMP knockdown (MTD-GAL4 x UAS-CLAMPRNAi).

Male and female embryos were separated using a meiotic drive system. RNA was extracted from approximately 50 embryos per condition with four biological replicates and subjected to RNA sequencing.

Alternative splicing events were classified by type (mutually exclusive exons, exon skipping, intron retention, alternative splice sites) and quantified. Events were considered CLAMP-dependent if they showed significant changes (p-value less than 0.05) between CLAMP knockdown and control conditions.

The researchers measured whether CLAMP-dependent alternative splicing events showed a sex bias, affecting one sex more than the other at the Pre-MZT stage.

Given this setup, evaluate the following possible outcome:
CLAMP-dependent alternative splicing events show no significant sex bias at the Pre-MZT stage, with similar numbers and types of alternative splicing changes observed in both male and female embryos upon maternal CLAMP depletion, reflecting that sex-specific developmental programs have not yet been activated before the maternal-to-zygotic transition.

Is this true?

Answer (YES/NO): NO